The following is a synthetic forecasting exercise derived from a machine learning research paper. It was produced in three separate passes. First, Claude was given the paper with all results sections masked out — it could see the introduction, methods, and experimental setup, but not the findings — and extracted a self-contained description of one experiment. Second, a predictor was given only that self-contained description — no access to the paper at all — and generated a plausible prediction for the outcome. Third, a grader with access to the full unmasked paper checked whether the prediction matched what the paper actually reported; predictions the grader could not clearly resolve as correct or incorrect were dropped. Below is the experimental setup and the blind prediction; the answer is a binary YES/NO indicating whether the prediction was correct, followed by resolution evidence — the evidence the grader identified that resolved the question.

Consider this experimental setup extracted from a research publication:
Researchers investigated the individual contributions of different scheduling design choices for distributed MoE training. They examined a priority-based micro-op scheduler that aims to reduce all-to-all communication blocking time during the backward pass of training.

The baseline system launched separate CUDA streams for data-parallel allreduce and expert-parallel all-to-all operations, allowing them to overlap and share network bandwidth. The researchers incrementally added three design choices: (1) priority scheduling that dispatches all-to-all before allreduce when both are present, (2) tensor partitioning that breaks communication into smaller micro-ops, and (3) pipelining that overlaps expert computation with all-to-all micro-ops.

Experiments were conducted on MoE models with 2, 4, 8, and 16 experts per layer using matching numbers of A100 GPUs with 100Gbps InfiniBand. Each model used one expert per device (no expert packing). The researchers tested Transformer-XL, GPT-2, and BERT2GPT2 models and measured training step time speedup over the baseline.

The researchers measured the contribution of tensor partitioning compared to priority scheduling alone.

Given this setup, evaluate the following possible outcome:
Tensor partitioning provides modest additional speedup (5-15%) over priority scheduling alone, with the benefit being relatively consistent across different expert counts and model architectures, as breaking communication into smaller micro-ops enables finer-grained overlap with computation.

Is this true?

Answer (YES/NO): NO